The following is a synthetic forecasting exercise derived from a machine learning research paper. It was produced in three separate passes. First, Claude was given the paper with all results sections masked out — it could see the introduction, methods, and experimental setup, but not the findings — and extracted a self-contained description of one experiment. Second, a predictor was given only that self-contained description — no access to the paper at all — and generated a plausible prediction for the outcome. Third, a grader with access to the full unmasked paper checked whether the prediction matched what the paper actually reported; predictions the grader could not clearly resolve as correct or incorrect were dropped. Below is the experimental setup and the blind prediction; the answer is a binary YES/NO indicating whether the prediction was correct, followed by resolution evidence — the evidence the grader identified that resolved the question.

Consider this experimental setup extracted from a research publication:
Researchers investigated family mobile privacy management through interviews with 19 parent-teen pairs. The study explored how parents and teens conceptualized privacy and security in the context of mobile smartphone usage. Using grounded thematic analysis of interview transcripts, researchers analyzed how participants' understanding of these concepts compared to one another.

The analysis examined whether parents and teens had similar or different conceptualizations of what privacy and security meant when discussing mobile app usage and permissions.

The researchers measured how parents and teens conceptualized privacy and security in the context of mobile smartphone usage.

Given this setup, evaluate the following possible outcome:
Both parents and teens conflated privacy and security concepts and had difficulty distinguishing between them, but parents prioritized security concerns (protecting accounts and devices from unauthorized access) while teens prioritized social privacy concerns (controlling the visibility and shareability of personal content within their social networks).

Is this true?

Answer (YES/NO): NO